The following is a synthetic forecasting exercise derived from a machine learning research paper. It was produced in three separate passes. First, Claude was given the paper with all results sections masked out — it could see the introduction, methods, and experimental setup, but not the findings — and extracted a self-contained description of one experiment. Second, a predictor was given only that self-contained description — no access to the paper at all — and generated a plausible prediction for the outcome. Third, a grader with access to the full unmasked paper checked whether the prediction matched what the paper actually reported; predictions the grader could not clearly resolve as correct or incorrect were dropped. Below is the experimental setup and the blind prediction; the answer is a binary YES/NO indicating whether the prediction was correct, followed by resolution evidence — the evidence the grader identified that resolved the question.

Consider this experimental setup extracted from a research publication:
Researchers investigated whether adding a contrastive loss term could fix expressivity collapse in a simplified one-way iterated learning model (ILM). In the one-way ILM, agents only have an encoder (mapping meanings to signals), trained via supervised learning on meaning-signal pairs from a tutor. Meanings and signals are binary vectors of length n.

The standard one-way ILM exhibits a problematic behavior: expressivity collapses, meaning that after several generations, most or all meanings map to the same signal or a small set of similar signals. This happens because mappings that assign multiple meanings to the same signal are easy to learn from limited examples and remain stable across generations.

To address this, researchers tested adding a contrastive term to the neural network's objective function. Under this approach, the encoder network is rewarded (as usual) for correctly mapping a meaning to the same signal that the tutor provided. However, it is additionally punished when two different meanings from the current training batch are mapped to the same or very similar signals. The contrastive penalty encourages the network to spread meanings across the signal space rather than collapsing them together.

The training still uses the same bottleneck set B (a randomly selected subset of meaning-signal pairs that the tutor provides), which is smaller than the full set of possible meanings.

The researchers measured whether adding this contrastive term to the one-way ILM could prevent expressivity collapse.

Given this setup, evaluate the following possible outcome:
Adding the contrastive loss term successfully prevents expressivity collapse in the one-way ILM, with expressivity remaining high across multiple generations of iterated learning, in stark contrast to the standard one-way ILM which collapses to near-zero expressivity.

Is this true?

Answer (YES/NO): NO